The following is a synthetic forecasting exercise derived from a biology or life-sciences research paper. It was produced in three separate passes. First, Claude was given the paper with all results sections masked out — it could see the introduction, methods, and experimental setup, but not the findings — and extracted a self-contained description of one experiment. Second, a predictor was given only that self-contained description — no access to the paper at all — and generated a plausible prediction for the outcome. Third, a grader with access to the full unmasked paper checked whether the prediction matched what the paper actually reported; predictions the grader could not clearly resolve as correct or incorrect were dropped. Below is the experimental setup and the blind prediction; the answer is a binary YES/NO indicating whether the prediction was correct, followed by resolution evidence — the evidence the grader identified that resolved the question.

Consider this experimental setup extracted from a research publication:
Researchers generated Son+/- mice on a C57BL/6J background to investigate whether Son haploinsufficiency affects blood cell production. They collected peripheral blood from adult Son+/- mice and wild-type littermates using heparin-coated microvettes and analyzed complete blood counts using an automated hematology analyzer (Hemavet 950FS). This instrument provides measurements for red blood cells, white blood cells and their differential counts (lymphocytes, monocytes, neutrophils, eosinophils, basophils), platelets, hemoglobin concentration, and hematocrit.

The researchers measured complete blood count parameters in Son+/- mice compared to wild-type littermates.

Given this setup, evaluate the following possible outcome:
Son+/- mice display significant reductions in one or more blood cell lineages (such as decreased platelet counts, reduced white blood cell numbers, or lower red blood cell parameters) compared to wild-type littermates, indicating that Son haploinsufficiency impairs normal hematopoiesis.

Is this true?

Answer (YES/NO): YES